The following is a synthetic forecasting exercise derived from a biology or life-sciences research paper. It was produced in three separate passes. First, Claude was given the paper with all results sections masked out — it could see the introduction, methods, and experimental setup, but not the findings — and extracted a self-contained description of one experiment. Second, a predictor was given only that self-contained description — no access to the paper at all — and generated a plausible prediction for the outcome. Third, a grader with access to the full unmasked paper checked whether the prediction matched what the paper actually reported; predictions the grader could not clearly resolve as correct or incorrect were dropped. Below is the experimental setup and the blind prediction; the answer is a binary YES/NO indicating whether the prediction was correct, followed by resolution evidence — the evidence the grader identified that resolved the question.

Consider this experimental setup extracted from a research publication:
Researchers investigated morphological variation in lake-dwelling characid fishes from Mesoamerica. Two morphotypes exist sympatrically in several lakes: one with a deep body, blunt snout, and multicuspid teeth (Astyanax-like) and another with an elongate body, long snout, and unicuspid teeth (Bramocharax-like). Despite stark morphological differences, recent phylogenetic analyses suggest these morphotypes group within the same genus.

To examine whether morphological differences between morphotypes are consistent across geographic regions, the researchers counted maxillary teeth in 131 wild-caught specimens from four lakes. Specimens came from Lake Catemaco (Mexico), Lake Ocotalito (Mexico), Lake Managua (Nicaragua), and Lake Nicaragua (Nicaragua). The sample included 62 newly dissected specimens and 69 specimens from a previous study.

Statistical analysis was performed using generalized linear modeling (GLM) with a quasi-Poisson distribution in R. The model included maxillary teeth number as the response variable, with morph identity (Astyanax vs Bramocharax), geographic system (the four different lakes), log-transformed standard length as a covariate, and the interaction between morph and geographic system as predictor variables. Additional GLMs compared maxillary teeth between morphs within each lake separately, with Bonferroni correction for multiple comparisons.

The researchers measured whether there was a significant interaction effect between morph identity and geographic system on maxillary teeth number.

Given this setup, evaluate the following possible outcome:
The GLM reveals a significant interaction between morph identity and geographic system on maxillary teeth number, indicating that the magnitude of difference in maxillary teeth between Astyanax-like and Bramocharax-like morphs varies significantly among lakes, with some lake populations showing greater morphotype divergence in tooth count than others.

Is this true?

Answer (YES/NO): YES